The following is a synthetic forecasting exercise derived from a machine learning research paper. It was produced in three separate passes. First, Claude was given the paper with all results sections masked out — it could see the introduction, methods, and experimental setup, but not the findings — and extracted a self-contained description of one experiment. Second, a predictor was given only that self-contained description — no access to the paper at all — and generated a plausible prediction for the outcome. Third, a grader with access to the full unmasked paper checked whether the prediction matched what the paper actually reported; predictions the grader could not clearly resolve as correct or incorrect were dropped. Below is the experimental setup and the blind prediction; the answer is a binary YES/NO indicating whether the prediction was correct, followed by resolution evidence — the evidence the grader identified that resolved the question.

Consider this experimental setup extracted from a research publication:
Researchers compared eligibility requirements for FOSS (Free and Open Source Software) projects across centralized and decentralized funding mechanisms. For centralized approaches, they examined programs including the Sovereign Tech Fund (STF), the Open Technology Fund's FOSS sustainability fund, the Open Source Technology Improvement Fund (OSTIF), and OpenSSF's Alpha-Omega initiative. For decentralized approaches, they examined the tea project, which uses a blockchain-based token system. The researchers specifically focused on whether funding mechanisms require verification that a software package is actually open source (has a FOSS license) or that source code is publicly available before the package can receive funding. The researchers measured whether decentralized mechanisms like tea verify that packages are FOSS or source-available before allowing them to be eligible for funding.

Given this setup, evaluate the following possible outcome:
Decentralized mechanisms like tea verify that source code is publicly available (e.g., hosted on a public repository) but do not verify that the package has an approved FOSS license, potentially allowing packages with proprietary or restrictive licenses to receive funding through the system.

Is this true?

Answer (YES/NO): NO